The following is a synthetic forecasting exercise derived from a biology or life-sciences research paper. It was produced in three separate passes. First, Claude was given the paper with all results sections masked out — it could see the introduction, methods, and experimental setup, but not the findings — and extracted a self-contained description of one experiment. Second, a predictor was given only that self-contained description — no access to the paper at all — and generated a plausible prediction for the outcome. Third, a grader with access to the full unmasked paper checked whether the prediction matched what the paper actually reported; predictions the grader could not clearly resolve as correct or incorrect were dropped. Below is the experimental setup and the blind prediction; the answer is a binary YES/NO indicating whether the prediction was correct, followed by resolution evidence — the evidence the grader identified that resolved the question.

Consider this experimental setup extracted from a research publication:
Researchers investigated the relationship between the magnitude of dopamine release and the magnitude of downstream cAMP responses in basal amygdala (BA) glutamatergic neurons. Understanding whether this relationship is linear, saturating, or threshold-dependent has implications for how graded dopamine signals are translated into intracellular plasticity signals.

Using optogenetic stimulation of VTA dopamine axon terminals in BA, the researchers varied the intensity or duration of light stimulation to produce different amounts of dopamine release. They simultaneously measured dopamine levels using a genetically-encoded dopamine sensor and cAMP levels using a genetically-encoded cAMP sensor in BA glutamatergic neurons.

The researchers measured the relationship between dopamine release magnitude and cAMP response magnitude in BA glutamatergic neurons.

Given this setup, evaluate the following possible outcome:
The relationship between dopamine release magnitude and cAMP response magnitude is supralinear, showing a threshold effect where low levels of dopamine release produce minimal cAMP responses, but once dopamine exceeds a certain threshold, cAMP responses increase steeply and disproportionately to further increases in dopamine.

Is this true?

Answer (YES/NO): NO